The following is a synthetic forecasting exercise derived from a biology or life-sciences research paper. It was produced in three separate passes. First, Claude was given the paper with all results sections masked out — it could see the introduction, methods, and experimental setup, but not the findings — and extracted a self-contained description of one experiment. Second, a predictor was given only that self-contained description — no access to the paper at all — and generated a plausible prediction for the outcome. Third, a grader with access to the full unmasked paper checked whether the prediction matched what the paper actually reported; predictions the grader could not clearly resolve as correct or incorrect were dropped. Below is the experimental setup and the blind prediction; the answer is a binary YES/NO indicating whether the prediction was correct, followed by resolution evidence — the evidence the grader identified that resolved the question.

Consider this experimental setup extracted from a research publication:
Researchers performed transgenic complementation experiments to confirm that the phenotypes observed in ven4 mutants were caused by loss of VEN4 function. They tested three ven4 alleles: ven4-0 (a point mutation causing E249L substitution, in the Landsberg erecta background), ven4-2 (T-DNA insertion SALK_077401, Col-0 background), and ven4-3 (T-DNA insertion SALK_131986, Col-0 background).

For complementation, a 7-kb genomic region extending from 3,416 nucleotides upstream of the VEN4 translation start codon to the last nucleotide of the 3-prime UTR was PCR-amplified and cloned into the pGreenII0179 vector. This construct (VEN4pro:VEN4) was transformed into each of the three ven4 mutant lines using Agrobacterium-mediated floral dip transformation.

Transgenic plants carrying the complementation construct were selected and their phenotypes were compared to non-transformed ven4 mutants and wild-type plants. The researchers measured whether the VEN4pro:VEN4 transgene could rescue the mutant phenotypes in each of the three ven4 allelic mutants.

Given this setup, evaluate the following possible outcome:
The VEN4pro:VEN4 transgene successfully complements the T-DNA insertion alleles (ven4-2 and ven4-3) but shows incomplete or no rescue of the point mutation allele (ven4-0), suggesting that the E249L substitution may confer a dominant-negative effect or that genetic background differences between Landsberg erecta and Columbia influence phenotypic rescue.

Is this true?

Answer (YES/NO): NO